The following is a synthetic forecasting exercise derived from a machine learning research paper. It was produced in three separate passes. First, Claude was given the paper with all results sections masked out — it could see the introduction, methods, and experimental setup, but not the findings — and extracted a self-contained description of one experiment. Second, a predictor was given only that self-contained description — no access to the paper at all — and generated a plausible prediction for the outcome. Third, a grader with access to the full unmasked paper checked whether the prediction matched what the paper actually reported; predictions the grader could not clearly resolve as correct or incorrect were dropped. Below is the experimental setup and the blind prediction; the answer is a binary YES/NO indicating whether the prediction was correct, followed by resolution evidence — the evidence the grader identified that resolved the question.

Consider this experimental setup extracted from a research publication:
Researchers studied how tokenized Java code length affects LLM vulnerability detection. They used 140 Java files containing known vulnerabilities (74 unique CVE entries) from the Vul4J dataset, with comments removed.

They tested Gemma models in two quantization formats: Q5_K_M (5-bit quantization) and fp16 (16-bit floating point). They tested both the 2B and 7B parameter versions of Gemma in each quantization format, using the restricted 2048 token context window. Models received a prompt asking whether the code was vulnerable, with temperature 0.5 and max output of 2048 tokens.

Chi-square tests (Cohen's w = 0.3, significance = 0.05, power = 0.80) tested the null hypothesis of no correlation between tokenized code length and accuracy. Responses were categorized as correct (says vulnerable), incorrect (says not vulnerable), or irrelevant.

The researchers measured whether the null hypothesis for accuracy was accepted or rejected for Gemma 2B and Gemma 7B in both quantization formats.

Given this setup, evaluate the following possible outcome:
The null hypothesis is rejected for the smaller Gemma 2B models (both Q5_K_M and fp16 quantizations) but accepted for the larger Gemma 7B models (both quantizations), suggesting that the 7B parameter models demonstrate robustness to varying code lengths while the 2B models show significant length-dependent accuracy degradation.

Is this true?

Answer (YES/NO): NO